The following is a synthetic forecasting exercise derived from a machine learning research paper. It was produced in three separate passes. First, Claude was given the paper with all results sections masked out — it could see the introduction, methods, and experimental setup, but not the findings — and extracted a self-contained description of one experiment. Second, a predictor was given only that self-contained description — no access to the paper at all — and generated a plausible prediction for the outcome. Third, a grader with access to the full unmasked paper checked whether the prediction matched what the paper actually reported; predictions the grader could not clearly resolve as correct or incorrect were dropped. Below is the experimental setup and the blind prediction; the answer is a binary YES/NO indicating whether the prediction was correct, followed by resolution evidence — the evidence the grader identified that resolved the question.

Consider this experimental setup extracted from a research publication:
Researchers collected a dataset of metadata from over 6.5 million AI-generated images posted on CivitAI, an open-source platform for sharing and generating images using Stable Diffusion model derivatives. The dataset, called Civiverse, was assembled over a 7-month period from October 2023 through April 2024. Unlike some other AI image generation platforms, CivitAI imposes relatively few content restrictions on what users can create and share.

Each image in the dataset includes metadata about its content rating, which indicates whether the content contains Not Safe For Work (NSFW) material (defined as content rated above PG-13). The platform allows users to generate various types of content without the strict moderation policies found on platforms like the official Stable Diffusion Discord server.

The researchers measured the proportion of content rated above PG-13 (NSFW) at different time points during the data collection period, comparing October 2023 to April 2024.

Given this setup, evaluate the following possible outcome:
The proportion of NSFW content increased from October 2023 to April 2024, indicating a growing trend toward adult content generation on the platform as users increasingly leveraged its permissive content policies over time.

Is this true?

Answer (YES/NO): YES